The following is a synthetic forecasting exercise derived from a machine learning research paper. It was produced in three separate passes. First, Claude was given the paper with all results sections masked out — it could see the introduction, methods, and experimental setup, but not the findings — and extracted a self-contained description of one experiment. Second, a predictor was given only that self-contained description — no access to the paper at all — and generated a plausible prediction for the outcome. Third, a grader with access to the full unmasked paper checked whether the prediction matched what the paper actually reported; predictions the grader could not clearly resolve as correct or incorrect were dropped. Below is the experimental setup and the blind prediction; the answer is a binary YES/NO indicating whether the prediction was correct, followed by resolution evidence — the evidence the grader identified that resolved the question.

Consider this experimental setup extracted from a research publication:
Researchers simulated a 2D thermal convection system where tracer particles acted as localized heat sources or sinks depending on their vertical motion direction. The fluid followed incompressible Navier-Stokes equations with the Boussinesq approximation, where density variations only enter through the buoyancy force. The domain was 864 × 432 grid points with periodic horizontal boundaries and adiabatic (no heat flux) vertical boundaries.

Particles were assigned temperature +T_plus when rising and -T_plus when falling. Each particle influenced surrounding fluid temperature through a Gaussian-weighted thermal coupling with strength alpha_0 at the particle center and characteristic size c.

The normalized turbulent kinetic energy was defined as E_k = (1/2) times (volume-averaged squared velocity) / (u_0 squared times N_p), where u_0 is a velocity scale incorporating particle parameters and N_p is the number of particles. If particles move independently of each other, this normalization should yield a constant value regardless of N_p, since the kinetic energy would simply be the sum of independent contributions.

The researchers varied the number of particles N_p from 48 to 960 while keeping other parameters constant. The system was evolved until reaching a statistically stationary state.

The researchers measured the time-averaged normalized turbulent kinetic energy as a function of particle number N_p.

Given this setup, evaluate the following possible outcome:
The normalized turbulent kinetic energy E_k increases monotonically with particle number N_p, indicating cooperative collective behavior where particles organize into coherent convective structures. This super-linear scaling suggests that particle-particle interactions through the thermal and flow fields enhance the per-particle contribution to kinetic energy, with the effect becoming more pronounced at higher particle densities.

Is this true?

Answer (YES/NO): NO